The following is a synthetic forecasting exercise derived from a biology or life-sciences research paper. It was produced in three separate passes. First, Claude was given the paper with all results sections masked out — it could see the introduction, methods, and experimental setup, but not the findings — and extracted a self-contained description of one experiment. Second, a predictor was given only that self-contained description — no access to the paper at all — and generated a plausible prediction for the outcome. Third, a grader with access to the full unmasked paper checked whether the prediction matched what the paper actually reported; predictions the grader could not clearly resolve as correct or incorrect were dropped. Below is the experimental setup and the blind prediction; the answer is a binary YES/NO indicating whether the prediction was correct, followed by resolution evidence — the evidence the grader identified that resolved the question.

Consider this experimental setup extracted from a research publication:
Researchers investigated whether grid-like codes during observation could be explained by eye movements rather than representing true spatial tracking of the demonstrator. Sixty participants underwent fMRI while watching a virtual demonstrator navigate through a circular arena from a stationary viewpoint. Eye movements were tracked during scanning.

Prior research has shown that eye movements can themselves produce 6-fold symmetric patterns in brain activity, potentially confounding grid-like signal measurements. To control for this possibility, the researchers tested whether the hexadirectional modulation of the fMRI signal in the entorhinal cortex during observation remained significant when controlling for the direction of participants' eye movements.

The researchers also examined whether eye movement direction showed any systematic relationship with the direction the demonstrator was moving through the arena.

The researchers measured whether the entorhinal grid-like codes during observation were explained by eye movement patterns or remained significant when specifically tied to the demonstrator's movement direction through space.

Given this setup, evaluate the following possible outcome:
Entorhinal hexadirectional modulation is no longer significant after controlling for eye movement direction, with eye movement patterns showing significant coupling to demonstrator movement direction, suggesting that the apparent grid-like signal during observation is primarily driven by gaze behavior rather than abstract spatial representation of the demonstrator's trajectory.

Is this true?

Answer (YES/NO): NO